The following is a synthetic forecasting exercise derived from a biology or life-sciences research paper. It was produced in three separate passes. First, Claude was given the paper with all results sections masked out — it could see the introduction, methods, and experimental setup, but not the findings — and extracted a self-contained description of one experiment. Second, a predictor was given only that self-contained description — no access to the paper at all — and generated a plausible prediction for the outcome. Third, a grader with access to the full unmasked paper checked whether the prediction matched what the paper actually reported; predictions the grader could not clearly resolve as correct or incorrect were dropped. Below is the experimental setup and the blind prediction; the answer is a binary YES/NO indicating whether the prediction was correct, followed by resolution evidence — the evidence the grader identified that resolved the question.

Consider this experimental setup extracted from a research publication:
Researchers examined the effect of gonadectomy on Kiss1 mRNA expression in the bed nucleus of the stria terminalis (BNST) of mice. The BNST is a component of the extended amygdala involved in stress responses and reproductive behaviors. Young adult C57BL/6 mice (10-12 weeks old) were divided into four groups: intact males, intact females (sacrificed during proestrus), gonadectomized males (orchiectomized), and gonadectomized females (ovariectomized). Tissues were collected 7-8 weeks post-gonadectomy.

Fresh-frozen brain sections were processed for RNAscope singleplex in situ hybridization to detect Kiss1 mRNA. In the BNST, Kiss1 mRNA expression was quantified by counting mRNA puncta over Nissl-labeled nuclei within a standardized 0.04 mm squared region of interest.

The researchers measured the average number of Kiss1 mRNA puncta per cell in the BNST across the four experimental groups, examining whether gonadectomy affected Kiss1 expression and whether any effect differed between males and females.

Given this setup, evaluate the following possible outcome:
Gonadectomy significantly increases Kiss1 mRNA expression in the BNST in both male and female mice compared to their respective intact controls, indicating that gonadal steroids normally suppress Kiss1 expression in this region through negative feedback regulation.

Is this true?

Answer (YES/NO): NO